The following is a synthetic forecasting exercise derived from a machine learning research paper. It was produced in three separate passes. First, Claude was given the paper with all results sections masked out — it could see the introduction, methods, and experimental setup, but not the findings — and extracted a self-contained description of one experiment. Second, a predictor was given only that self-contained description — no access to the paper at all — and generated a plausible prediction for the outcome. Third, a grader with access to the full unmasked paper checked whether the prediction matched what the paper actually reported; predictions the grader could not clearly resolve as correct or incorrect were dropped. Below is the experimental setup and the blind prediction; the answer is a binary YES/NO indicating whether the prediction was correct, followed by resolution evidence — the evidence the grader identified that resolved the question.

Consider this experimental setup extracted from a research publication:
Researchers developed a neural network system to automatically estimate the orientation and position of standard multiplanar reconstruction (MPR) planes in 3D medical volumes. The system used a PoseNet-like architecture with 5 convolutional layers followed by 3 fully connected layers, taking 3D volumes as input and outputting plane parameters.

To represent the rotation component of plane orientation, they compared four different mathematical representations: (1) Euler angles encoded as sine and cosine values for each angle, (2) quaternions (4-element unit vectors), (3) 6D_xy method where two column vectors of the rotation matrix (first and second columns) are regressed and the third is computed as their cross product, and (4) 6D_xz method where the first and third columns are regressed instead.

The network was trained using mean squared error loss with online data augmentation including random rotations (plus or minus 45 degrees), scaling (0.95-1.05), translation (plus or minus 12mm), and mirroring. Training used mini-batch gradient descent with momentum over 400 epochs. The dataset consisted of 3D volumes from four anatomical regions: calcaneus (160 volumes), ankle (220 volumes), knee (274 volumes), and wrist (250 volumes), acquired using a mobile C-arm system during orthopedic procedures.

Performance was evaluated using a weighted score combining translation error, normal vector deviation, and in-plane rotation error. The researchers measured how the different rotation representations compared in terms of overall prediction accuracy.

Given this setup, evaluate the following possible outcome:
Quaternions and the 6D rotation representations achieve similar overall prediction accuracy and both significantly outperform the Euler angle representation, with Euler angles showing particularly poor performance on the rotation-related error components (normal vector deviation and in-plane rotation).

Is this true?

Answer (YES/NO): NO